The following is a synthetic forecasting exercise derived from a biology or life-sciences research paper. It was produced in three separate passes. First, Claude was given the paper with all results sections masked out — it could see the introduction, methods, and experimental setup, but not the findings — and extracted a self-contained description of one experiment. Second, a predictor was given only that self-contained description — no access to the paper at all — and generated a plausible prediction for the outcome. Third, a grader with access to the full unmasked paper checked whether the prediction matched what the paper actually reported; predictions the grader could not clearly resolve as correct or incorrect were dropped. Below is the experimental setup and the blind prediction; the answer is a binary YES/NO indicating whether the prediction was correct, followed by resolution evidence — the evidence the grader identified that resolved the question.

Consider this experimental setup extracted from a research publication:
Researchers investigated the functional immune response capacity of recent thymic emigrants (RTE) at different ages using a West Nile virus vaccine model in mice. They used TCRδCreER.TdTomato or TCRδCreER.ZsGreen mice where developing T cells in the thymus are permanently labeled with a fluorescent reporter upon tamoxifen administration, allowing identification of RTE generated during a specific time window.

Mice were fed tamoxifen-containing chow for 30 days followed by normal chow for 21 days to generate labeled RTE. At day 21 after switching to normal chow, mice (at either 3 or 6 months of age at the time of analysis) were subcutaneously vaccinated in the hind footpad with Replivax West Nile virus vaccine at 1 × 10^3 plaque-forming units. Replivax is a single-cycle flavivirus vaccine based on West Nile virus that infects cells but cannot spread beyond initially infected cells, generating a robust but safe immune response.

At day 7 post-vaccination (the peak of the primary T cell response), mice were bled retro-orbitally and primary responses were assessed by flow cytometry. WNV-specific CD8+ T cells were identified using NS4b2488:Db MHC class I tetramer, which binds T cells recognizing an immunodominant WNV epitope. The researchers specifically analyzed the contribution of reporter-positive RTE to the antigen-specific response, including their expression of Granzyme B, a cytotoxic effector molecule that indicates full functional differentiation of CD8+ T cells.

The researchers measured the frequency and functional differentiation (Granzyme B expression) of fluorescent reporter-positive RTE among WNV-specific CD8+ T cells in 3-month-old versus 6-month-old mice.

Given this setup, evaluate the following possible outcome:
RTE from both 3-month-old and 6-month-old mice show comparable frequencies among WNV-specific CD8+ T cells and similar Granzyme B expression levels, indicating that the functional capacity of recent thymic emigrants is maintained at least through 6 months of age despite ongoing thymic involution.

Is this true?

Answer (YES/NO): NO